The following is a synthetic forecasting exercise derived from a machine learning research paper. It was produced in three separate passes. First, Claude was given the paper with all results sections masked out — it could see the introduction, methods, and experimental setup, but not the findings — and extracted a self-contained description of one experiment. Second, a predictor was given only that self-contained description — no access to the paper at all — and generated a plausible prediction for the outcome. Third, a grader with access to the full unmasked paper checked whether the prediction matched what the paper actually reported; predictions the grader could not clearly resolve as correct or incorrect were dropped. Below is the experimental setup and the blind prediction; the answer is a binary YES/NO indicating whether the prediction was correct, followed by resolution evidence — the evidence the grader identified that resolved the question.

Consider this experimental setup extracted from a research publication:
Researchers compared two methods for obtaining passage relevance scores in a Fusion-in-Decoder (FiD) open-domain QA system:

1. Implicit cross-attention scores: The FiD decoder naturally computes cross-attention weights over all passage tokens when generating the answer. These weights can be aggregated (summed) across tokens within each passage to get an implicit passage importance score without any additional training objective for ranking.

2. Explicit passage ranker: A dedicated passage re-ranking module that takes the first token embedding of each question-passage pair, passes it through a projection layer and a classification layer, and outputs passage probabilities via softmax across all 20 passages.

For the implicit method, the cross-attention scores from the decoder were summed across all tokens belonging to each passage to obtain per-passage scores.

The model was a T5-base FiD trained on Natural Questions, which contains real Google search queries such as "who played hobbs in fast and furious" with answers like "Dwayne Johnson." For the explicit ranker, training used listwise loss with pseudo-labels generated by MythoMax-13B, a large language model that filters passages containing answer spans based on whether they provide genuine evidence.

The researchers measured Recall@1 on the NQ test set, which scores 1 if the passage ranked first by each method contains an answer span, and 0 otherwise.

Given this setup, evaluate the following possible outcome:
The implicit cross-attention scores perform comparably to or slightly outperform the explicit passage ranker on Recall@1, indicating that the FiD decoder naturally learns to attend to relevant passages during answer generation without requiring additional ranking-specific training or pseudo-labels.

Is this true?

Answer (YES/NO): NO